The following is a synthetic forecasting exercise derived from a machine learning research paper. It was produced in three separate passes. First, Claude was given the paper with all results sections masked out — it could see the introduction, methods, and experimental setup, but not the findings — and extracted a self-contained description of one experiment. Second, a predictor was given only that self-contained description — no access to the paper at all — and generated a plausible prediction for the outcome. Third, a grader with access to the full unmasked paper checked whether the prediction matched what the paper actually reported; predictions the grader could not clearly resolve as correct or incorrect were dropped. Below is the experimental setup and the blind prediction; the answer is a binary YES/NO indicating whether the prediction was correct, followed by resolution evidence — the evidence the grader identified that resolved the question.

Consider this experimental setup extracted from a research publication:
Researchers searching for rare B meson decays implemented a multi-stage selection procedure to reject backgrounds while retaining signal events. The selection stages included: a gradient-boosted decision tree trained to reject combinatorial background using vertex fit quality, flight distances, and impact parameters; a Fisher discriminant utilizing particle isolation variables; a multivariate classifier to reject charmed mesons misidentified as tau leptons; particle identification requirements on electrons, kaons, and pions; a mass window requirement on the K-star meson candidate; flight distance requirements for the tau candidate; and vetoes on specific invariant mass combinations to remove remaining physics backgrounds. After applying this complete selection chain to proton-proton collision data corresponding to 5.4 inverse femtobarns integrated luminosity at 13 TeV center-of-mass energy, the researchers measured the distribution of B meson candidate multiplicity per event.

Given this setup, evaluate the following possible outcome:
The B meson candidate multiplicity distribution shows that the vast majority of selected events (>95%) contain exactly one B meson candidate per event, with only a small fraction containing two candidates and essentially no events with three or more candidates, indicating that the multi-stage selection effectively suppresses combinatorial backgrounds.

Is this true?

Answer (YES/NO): NO